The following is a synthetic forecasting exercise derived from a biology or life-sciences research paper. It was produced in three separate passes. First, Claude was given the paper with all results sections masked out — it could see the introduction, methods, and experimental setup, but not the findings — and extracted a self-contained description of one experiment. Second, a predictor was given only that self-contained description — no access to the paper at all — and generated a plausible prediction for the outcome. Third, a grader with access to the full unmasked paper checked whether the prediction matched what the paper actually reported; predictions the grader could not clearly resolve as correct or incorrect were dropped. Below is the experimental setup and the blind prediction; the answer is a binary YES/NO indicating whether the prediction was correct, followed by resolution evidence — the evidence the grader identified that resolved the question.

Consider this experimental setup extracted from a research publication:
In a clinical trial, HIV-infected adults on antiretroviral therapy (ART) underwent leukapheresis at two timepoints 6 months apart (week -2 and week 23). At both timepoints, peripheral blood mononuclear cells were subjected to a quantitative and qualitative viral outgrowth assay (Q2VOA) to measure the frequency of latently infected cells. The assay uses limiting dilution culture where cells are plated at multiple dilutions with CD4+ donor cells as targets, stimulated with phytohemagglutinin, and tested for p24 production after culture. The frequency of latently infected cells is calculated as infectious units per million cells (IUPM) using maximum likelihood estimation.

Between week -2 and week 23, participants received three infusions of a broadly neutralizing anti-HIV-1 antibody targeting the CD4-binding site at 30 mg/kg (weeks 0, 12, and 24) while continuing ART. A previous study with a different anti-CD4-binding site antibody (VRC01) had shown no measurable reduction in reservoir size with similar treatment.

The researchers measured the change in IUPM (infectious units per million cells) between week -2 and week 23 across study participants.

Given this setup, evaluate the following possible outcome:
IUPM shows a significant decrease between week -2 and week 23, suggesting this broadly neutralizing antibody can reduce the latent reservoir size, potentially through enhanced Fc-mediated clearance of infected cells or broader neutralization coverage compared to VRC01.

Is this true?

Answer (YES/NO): NO